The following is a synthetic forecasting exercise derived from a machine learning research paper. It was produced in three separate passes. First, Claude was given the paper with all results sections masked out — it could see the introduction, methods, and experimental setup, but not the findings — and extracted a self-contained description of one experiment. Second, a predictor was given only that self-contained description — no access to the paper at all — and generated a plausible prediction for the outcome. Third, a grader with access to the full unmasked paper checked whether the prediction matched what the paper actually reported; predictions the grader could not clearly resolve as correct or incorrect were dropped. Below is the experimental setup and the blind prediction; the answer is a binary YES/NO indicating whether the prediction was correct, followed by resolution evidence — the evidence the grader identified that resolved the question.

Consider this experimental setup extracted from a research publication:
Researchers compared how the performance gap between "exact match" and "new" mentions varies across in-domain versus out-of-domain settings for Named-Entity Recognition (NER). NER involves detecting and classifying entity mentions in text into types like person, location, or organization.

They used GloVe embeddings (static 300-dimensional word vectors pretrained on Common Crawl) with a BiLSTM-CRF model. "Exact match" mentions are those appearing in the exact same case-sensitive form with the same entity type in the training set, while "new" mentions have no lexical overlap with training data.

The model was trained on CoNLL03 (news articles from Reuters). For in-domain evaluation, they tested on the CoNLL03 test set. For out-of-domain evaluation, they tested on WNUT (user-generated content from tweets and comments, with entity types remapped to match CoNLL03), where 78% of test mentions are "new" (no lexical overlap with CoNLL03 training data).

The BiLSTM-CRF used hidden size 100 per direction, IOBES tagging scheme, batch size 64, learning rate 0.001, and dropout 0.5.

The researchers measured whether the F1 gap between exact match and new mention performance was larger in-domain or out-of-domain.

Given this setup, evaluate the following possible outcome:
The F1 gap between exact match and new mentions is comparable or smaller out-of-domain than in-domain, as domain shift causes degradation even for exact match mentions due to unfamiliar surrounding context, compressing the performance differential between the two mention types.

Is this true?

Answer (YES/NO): NO